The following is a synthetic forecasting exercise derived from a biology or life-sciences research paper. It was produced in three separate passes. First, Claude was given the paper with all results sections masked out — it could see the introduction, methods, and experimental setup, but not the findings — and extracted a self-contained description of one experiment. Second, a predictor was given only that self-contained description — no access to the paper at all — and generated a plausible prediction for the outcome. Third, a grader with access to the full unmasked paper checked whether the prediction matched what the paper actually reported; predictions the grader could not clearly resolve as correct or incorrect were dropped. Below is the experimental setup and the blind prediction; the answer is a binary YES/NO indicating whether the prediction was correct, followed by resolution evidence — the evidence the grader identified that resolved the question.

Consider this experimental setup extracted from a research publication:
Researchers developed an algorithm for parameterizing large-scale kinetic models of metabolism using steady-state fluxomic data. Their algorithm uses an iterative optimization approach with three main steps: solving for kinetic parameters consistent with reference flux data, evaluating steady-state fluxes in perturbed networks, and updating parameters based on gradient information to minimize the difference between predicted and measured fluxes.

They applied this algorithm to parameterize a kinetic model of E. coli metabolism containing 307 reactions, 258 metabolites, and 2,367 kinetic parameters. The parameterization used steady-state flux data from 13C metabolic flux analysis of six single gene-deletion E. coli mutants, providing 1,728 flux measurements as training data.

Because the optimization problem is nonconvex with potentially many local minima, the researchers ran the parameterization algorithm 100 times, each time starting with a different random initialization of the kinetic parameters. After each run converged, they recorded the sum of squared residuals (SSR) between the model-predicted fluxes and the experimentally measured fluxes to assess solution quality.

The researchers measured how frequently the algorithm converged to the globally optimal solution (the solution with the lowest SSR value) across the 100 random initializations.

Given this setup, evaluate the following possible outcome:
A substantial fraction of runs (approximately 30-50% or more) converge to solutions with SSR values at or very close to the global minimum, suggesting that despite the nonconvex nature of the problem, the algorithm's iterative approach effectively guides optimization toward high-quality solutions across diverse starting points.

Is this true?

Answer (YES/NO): YES